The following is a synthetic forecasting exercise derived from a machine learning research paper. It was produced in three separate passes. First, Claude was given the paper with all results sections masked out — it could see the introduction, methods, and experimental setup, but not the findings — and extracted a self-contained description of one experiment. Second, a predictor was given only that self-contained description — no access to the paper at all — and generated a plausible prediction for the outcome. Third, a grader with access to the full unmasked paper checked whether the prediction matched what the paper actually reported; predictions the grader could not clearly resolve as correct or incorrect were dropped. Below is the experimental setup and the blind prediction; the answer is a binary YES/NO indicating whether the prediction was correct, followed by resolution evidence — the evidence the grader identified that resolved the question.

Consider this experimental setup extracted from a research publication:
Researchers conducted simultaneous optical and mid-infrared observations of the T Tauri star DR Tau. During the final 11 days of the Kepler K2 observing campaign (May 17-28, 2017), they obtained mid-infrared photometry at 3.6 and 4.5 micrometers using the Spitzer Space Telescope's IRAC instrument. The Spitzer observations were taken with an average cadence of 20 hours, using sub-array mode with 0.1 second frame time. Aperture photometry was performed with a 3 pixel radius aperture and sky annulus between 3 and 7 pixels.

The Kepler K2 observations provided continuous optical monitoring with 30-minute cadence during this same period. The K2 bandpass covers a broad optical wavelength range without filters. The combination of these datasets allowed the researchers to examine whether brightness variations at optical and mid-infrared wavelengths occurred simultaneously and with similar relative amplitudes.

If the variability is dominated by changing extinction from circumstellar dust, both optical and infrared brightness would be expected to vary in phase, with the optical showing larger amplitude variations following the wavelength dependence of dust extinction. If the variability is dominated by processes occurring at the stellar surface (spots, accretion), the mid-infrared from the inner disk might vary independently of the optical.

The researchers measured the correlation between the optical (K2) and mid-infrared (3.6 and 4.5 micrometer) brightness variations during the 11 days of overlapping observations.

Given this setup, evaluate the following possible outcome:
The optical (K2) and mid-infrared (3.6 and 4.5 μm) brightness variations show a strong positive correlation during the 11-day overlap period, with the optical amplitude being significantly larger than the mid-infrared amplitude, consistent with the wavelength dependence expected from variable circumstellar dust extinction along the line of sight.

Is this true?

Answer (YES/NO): NO